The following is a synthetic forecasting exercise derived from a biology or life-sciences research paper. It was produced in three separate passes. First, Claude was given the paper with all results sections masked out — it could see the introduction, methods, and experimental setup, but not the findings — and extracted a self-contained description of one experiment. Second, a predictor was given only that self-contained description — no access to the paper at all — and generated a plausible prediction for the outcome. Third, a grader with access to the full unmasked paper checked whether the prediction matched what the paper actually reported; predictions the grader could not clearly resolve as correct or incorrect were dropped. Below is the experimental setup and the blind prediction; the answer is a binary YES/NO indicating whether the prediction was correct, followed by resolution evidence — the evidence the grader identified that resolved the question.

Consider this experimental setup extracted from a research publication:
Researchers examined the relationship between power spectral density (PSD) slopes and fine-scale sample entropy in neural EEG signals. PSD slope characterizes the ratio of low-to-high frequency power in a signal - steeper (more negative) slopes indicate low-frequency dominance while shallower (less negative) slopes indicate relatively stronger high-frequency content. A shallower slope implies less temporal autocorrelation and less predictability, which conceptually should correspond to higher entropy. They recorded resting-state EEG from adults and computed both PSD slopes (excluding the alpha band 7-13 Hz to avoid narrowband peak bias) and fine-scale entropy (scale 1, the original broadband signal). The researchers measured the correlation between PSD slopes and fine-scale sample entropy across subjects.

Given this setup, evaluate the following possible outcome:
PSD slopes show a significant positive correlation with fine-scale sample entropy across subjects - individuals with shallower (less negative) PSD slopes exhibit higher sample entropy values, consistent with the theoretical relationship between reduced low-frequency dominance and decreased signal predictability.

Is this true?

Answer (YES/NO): YES